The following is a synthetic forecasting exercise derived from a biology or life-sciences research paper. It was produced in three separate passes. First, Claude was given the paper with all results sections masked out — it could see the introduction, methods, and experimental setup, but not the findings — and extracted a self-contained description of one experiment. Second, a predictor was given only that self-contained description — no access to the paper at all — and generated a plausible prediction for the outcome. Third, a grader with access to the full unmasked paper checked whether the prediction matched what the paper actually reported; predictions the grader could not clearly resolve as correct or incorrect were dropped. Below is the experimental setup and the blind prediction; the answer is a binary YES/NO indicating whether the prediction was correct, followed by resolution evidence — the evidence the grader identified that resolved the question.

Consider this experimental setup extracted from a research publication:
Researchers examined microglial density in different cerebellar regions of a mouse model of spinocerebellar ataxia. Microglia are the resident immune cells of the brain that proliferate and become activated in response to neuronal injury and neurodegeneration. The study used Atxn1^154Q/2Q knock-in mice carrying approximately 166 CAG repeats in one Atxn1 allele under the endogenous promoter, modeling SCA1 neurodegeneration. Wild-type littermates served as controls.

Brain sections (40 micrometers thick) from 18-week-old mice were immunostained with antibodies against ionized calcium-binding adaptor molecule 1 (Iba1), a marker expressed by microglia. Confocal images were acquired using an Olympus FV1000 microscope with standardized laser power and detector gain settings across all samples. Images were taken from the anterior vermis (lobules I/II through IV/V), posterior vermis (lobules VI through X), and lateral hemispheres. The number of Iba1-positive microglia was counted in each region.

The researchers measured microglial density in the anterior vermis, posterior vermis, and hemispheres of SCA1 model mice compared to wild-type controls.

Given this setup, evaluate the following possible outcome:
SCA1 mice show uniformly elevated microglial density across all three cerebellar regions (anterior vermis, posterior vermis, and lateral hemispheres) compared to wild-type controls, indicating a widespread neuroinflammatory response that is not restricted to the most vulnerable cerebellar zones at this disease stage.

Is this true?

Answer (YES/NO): NO